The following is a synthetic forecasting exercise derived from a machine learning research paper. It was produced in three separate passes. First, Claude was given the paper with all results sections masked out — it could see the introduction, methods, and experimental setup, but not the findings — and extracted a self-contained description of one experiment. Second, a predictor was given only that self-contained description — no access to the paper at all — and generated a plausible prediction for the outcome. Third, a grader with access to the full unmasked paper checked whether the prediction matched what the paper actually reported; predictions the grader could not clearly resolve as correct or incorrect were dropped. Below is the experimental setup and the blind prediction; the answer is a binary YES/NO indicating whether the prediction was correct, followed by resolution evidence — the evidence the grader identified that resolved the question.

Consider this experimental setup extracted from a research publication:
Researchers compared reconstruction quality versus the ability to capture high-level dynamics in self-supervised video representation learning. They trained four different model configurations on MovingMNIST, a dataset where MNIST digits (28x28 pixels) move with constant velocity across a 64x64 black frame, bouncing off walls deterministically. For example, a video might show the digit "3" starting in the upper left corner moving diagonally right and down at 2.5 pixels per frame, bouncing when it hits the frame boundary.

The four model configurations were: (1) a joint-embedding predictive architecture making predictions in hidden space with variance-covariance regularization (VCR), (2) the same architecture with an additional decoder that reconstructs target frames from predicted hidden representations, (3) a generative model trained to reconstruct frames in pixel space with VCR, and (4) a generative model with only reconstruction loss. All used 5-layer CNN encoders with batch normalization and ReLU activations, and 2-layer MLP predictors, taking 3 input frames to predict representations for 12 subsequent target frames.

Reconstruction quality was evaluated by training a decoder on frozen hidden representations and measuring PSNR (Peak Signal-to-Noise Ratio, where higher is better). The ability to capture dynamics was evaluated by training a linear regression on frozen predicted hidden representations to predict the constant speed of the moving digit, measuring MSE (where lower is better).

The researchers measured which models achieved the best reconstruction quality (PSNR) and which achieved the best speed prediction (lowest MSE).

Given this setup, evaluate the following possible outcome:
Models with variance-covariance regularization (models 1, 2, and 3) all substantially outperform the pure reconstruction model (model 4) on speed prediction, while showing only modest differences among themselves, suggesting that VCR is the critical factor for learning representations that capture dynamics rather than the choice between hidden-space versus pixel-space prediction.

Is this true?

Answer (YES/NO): NO